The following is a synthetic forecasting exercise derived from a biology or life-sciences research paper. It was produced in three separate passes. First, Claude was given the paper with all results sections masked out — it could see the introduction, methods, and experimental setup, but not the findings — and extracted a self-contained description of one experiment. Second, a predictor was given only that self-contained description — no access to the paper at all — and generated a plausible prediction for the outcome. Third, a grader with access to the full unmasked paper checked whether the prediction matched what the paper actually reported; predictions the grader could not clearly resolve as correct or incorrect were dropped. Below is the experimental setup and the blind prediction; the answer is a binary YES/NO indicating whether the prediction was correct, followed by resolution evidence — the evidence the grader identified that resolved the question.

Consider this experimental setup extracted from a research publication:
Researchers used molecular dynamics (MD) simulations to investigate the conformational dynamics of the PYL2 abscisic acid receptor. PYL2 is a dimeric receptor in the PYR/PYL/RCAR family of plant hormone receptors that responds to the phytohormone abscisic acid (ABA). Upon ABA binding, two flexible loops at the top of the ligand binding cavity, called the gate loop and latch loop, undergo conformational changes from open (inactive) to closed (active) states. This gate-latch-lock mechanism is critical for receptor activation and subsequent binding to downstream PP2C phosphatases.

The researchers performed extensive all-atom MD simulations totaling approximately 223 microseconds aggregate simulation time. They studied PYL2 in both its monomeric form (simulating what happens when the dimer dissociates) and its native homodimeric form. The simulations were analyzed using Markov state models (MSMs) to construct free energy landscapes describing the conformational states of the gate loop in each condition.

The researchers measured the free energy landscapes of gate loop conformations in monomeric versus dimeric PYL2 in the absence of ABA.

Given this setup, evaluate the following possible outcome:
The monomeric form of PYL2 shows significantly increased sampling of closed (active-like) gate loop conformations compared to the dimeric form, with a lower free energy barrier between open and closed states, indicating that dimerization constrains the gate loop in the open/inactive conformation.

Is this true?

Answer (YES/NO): YES